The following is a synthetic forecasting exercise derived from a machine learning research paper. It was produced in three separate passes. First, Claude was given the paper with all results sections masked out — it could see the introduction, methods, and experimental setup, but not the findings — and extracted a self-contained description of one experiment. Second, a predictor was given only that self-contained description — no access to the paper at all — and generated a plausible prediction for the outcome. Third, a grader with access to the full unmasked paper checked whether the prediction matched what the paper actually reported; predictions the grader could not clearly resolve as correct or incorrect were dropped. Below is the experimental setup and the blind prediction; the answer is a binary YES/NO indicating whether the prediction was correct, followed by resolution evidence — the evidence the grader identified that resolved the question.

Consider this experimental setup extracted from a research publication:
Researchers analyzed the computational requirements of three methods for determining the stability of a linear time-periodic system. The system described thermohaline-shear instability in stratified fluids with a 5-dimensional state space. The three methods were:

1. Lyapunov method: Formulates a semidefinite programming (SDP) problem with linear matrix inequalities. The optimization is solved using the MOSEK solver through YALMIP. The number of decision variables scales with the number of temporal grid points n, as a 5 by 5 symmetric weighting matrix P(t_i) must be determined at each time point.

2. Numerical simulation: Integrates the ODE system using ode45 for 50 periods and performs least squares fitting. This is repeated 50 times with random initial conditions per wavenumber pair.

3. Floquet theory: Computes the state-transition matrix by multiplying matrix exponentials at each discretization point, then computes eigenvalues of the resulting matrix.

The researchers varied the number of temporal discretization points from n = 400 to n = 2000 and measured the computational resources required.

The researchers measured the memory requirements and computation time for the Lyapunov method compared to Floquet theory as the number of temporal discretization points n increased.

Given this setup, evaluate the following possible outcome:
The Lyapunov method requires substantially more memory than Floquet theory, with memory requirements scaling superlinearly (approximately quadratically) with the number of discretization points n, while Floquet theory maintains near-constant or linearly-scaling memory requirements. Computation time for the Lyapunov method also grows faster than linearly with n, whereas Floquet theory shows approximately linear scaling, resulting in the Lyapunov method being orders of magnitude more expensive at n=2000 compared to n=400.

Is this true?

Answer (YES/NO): NO